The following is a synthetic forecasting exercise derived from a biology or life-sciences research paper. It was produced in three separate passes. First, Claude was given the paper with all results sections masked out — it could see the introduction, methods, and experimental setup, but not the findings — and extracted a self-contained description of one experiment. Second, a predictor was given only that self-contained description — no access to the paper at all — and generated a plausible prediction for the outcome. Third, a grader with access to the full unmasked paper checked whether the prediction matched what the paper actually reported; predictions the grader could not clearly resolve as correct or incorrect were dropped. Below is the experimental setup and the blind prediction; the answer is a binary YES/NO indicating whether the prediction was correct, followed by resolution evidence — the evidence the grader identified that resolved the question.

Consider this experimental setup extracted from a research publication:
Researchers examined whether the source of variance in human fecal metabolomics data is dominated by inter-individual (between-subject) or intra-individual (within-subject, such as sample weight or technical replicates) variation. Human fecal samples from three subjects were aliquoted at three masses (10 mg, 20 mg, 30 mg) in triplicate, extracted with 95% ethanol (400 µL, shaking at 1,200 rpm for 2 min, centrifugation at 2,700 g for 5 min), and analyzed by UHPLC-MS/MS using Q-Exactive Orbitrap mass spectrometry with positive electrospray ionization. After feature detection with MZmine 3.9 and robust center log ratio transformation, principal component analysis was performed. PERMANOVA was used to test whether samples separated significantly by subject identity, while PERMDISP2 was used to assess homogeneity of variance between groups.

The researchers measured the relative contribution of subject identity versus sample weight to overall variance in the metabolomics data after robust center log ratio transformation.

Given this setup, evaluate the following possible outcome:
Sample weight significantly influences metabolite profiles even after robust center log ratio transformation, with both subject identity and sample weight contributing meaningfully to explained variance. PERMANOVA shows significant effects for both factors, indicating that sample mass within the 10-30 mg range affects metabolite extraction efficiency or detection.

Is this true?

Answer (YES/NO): NO